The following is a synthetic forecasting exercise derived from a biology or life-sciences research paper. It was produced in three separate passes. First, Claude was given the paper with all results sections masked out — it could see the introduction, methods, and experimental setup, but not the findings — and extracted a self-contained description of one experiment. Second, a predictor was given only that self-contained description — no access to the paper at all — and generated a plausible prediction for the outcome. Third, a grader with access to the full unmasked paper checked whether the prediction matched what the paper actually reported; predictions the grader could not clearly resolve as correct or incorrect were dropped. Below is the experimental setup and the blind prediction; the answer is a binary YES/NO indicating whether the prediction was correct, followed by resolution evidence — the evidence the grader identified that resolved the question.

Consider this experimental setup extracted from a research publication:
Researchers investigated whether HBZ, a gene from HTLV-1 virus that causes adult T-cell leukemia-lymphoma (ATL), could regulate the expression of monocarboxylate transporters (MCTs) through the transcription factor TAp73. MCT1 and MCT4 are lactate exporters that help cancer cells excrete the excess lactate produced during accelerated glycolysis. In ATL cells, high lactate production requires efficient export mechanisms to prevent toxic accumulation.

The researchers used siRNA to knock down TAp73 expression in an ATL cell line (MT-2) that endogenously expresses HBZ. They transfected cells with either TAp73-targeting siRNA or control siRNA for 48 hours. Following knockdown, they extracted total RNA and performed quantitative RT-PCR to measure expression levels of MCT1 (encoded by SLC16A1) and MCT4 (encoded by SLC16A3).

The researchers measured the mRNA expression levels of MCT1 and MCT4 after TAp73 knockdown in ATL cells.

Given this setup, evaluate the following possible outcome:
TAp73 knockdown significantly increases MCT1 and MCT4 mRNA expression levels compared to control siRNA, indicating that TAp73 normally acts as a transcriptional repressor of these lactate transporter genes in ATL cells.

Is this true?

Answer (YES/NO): NO